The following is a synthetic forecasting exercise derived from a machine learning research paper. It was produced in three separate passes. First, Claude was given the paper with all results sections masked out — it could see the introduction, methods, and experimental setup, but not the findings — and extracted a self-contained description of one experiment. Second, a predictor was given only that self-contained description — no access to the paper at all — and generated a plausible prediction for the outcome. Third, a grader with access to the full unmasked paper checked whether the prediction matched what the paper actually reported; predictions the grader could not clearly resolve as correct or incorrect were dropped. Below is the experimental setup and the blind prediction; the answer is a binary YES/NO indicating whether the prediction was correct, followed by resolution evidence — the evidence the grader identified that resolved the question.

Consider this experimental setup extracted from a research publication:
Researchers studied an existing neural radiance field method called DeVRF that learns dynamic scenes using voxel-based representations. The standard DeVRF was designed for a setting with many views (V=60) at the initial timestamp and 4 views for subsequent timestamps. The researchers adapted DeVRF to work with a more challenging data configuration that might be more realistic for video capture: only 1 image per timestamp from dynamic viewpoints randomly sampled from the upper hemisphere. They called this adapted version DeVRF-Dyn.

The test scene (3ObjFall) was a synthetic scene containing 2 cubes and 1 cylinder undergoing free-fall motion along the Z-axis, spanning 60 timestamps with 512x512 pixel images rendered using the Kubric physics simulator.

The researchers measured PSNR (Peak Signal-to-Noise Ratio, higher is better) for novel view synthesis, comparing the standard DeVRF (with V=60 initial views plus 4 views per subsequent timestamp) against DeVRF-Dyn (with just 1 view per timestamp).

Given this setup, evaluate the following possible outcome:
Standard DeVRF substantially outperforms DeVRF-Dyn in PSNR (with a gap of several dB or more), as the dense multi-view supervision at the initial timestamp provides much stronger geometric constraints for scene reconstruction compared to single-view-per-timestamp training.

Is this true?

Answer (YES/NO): YES